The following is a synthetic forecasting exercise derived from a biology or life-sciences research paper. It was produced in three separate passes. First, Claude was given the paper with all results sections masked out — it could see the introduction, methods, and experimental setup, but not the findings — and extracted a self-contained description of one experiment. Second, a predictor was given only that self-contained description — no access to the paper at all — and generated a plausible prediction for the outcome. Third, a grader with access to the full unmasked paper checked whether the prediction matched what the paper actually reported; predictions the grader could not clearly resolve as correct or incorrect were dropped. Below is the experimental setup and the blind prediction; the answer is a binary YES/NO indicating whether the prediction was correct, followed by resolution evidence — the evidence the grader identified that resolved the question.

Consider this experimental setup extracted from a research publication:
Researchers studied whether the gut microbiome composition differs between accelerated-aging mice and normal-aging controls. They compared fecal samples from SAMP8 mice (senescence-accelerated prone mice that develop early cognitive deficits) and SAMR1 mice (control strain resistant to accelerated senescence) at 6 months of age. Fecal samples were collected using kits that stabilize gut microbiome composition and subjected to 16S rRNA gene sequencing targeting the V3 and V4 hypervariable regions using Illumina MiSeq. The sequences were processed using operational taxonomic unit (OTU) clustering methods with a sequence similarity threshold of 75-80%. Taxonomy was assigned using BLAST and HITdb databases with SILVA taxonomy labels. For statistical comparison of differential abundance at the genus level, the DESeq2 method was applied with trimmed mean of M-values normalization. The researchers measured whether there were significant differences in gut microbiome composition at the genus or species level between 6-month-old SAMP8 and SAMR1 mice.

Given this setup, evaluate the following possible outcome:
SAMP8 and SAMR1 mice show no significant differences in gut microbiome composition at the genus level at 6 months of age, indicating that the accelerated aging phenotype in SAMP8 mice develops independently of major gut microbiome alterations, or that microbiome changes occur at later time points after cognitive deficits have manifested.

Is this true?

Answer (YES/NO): NO